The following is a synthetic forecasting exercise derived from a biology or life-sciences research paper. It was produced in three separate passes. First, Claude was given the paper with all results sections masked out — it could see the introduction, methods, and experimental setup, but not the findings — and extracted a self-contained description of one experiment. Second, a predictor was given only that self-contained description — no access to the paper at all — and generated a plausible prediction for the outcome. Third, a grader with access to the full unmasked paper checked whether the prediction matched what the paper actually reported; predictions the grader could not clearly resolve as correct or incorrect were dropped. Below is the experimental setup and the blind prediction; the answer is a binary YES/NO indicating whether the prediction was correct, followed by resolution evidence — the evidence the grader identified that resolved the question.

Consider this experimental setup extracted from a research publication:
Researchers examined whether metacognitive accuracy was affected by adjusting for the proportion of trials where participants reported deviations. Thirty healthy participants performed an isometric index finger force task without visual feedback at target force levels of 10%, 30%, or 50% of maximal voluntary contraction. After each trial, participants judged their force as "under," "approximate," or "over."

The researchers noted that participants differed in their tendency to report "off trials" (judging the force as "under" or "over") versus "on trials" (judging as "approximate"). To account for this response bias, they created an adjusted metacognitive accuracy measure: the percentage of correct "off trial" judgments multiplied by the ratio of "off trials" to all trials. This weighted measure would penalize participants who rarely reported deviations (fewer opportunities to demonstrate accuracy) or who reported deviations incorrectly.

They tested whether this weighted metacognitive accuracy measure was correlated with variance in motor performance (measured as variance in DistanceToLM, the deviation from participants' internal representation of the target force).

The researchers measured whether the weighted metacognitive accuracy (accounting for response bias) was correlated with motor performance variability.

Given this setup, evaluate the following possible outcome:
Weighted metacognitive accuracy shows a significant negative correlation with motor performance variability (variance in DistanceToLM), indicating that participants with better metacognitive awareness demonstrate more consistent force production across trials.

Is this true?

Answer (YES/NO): NO